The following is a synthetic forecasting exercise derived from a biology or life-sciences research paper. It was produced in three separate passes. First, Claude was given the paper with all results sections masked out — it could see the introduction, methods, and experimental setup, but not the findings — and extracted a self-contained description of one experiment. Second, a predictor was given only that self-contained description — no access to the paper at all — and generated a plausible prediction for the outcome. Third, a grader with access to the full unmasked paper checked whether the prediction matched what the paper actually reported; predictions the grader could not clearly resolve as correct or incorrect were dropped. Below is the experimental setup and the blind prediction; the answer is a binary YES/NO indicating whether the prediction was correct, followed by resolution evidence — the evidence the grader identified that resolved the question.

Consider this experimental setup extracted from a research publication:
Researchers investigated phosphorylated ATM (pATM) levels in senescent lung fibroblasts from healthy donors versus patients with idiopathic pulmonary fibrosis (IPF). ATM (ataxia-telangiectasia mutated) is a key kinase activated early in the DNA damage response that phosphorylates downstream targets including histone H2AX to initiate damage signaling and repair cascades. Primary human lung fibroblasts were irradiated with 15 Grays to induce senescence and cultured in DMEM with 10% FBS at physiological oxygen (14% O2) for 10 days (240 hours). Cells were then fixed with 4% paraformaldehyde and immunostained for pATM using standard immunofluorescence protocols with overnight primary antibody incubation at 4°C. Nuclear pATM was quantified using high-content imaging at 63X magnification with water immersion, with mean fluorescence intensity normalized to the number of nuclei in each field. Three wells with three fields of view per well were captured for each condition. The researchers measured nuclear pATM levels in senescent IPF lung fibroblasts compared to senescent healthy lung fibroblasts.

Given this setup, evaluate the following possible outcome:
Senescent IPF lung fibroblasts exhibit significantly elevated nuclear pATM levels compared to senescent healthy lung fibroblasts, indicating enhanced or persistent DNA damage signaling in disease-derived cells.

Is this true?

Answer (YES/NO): NO